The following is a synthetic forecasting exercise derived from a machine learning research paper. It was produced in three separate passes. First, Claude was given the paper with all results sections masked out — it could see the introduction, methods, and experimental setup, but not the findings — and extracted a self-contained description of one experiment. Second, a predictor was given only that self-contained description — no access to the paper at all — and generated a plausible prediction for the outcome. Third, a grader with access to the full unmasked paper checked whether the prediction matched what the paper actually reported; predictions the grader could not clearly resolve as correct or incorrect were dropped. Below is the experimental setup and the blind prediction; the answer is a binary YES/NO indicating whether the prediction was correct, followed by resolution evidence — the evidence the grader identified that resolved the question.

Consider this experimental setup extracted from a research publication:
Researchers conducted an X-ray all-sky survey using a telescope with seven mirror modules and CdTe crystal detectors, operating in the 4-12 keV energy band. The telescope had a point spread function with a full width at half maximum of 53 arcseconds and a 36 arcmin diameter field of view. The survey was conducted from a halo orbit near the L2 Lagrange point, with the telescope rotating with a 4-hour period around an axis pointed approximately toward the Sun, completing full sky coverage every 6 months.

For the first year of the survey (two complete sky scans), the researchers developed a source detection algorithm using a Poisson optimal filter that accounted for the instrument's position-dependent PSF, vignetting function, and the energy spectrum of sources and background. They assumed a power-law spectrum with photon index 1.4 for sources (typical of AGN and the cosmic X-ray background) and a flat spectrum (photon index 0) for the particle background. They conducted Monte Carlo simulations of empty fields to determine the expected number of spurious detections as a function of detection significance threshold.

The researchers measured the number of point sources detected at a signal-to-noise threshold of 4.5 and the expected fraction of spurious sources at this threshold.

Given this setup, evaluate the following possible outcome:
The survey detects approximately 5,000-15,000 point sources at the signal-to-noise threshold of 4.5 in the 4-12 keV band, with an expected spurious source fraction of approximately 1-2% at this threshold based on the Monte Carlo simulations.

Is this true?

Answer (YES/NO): NO